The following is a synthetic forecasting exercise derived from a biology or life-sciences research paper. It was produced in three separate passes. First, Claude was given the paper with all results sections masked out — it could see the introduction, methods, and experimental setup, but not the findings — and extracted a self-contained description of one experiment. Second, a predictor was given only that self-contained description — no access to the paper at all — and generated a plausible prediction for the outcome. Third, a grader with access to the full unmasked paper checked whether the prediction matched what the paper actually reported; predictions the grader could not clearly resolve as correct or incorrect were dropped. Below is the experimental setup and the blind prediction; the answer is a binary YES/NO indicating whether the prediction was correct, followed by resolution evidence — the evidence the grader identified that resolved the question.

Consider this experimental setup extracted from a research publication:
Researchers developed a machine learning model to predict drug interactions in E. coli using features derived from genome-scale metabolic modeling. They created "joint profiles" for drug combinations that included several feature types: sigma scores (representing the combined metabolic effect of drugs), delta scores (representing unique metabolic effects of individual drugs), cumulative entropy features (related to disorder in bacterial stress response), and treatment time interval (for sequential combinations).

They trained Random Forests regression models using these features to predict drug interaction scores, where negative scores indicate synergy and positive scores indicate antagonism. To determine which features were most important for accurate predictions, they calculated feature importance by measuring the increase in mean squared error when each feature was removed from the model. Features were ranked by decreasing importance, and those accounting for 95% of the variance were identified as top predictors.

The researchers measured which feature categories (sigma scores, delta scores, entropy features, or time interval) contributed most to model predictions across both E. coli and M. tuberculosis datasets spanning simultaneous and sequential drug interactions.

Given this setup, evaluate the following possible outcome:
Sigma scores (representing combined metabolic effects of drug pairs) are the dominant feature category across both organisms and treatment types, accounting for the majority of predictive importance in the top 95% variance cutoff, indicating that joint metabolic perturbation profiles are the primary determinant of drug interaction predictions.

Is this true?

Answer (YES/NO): NO